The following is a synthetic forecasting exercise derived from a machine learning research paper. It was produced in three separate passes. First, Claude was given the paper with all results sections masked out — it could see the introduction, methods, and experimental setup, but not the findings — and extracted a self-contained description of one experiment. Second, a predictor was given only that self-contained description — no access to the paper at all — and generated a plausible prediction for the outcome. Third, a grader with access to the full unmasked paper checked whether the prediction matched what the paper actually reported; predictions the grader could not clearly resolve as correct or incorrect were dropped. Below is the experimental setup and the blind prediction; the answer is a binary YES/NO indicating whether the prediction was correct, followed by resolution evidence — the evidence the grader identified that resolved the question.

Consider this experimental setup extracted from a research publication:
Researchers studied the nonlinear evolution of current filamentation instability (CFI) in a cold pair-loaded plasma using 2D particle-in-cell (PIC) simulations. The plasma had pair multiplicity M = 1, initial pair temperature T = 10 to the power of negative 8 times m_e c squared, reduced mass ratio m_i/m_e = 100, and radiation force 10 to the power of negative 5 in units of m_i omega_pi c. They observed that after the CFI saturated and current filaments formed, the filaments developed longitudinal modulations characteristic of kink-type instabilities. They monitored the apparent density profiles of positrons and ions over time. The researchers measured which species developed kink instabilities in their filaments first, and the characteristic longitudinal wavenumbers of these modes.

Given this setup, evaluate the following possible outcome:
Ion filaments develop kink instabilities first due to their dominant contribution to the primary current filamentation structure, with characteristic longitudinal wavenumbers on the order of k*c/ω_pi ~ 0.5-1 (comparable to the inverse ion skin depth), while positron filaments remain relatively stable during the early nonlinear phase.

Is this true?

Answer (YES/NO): NO